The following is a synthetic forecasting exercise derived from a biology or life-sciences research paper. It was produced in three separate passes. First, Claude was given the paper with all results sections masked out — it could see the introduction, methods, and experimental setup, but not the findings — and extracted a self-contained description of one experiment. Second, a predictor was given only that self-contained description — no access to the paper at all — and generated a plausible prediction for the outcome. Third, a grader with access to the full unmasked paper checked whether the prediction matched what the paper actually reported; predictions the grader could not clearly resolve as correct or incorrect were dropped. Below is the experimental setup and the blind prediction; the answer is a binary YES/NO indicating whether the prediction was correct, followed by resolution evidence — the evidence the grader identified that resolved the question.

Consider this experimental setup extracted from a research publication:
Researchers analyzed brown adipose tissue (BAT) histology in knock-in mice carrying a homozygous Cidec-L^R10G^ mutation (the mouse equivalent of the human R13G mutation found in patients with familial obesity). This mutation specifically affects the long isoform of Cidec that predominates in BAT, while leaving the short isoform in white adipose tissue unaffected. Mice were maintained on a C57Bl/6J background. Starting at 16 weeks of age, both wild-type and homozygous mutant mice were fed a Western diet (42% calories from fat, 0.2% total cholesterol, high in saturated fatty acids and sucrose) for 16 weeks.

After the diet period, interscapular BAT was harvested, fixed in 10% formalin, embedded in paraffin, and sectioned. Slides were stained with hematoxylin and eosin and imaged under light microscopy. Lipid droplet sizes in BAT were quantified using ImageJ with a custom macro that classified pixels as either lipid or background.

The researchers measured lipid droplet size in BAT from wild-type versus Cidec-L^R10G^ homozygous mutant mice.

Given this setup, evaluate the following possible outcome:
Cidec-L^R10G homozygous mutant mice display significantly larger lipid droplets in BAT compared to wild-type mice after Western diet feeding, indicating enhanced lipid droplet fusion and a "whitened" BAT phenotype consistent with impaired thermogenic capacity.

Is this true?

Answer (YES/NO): YES